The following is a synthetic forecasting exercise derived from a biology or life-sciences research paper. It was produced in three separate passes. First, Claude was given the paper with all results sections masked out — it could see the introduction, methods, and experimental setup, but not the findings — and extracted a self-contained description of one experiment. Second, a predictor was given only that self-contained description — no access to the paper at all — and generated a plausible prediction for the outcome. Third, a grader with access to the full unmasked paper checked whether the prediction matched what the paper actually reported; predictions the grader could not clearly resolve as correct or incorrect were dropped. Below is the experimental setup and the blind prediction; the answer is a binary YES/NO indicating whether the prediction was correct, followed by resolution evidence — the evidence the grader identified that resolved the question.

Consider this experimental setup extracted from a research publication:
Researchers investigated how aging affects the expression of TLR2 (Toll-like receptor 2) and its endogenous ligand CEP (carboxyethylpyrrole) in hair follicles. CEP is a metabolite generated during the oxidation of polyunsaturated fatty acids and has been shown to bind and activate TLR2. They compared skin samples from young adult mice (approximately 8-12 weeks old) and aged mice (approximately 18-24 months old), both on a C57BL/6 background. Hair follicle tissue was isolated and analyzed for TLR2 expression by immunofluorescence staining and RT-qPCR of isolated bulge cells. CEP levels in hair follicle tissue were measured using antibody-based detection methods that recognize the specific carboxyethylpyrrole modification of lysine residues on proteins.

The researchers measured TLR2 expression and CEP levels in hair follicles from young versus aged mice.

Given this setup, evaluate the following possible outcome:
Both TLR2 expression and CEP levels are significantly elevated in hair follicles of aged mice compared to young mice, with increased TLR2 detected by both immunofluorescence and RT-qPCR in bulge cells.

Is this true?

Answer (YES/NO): NO